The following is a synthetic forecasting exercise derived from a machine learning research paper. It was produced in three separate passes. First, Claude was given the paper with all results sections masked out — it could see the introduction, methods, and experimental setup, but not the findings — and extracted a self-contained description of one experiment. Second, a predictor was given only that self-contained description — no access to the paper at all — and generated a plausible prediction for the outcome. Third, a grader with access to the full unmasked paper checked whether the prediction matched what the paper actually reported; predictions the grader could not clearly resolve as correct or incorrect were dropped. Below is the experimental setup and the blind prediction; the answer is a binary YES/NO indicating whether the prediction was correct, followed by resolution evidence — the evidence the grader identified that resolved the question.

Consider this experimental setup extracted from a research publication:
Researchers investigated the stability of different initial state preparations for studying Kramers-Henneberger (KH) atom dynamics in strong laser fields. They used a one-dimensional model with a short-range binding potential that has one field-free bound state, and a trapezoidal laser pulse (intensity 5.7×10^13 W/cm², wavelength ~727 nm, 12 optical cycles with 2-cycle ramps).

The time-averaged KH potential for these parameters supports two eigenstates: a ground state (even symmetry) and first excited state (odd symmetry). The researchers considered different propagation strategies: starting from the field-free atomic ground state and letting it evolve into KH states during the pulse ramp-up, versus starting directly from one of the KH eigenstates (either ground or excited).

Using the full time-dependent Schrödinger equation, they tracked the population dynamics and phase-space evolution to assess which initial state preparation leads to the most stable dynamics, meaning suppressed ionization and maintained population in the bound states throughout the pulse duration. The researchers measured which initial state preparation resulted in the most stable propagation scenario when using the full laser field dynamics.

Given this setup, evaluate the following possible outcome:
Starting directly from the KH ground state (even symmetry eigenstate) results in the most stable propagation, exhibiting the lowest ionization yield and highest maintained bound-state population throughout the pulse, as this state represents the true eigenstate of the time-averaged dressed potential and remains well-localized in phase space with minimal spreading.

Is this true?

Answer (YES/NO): YES